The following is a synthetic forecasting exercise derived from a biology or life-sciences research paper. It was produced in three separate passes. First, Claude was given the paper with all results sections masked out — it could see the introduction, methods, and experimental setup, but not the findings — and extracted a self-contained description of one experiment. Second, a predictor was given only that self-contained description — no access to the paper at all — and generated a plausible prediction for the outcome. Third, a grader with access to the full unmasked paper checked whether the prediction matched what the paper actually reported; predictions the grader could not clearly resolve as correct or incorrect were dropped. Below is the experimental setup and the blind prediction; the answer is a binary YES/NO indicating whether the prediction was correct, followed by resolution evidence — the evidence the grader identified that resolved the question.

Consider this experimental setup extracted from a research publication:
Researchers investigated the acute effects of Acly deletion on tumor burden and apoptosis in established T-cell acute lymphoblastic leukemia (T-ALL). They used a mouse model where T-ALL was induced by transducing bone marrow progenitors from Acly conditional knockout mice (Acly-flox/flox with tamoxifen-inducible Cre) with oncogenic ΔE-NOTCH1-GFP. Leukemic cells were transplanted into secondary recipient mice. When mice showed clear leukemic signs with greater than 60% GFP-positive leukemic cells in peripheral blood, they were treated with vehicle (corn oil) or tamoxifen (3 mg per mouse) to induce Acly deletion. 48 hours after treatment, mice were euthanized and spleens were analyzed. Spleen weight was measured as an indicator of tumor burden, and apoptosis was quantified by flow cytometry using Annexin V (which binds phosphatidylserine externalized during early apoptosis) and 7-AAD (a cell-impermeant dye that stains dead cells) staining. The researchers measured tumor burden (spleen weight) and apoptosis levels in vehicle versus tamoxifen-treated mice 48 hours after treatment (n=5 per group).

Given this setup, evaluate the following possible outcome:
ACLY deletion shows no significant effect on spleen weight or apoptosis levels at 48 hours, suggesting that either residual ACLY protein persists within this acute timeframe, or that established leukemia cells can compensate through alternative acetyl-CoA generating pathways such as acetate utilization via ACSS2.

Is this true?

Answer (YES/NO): NO